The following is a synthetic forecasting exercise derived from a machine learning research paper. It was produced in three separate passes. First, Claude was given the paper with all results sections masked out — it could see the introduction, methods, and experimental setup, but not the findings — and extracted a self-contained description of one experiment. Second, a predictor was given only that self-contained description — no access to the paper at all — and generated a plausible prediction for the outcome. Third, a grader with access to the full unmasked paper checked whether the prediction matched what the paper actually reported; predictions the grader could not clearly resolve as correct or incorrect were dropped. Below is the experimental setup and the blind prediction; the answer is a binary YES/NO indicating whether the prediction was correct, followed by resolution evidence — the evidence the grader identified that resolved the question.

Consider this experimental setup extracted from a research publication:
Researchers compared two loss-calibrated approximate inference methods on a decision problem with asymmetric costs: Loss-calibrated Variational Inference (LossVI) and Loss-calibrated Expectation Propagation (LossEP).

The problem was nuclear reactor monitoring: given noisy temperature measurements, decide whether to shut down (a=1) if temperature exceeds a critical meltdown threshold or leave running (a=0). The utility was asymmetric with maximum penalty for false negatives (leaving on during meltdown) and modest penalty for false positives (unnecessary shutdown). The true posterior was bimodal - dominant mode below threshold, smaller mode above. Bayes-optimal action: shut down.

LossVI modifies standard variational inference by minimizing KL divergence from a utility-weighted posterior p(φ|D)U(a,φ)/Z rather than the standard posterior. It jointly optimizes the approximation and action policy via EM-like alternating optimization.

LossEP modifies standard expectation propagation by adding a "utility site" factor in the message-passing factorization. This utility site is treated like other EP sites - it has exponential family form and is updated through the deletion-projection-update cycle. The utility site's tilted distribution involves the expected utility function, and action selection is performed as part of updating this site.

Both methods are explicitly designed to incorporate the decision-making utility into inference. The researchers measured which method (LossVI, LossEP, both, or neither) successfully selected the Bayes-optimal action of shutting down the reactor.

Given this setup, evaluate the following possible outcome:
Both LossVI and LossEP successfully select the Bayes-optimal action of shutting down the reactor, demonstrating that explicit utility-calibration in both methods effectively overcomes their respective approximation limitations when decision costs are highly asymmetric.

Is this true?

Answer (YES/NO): NO